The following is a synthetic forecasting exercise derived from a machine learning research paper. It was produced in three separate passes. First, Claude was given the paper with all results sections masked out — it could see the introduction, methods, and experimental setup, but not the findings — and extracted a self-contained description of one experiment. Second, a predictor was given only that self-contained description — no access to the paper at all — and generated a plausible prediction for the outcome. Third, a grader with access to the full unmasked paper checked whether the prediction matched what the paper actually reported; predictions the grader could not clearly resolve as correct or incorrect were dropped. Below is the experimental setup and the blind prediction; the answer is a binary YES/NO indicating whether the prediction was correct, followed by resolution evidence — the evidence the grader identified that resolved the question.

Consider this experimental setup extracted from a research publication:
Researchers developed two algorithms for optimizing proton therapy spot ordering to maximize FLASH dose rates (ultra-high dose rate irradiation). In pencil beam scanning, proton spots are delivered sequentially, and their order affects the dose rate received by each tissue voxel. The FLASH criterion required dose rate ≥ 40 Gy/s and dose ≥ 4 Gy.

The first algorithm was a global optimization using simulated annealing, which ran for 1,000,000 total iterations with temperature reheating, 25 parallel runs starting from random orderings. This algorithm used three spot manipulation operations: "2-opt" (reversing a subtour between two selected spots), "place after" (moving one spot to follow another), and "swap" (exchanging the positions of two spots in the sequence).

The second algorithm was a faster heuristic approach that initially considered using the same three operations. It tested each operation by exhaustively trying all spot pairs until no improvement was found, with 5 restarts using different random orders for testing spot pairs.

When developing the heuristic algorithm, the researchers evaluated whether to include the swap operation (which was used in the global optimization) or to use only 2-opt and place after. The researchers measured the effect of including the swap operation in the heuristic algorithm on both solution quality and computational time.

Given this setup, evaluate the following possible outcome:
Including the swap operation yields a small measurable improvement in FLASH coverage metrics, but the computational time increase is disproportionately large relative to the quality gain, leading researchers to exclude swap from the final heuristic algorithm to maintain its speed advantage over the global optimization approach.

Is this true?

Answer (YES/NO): NO